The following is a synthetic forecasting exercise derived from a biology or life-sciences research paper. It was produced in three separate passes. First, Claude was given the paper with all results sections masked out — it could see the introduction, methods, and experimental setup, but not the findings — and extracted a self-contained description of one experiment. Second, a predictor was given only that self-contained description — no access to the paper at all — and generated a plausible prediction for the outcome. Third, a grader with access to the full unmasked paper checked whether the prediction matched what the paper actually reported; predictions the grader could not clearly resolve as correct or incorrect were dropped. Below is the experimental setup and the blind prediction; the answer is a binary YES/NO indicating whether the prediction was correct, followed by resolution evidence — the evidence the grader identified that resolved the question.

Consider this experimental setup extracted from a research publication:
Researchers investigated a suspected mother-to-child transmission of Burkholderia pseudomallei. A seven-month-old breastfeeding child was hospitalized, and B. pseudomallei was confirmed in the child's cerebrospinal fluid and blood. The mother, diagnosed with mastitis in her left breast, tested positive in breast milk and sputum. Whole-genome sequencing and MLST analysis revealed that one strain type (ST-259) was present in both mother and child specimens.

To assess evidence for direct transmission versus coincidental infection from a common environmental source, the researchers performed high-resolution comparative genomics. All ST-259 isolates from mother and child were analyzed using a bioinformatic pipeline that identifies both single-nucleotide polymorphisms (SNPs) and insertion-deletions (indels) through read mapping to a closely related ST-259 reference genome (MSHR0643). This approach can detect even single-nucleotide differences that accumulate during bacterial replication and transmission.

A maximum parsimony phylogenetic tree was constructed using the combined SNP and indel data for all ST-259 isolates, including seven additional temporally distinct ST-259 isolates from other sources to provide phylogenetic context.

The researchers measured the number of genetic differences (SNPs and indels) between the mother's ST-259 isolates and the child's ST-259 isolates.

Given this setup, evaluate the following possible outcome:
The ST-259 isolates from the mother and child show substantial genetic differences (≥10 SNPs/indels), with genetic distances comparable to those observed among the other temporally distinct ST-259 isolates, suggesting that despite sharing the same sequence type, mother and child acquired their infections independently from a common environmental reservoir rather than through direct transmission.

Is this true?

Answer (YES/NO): NO